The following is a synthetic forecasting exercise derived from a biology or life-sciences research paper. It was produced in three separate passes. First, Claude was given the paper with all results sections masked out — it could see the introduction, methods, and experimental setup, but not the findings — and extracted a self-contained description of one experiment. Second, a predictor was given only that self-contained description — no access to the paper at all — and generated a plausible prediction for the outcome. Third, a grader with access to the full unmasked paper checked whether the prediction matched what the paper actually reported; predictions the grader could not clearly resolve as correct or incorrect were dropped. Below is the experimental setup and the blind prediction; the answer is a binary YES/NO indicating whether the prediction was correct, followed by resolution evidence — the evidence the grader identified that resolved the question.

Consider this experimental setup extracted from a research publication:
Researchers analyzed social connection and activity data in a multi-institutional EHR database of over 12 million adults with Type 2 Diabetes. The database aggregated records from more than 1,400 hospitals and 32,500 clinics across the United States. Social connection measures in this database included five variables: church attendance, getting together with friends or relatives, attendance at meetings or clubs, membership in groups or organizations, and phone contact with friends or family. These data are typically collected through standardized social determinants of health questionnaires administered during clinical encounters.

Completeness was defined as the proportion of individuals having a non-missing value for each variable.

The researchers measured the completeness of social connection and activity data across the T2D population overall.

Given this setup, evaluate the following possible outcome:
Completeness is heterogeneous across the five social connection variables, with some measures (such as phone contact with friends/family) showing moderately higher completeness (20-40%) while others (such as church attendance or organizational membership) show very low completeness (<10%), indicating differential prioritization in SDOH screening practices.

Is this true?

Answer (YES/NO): NO